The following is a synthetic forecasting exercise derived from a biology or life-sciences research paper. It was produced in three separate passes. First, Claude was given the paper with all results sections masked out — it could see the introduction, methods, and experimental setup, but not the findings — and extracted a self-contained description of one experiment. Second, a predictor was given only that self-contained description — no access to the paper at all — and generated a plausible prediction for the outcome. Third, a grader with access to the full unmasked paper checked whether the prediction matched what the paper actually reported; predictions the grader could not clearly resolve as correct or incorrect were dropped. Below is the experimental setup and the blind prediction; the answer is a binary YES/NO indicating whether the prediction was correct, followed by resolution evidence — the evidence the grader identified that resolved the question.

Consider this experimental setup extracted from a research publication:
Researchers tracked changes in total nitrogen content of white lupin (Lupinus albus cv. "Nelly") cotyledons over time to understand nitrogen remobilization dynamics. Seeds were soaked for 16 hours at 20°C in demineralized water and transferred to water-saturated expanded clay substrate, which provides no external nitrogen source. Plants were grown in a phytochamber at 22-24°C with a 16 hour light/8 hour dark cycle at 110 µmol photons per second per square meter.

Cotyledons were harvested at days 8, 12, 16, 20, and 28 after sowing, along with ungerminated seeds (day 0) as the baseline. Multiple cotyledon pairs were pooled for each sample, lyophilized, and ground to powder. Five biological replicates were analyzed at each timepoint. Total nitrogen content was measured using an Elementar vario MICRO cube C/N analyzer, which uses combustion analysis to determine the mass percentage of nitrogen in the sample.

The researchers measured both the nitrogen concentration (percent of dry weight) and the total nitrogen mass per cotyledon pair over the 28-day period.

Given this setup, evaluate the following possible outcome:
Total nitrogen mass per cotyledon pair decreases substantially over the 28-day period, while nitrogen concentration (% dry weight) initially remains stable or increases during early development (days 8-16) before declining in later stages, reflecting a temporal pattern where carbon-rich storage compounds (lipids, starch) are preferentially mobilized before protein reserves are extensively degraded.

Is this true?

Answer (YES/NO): NO